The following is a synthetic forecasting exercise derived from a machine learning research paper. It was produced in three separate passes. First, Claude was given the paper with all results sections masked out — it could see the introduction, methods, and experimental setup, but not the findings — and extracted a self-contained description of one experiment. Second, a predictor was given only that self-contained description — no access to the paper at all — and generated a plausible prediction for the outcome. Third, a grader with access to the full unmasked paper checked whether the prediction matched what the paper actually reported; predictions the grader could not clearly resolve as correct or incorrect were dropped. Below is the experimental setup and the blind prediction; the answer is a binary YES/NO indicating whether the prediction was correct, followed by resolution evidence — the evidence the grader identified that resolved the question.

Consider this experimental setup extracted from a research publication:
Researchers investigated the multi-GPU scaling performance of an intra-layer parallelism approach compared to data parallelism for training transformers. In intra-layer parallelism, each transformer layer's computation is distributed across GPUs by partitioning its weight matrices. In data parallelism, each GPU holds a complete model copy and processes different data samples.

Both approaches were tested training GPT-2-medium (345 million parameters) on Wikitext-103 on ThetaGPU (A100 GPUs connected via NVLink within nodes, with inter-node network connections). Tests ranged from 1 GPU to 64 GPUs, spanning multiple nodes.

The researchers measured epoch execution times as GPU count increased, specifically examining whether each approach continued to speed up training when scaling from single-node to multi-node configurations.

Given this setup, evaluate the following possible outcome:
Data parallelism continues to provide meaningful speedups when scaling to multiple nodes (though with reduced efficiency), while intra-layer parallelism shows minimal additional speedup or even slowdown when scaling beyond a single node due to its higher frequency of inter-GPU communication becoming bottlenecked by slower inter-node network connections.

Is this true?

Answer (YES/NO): YES